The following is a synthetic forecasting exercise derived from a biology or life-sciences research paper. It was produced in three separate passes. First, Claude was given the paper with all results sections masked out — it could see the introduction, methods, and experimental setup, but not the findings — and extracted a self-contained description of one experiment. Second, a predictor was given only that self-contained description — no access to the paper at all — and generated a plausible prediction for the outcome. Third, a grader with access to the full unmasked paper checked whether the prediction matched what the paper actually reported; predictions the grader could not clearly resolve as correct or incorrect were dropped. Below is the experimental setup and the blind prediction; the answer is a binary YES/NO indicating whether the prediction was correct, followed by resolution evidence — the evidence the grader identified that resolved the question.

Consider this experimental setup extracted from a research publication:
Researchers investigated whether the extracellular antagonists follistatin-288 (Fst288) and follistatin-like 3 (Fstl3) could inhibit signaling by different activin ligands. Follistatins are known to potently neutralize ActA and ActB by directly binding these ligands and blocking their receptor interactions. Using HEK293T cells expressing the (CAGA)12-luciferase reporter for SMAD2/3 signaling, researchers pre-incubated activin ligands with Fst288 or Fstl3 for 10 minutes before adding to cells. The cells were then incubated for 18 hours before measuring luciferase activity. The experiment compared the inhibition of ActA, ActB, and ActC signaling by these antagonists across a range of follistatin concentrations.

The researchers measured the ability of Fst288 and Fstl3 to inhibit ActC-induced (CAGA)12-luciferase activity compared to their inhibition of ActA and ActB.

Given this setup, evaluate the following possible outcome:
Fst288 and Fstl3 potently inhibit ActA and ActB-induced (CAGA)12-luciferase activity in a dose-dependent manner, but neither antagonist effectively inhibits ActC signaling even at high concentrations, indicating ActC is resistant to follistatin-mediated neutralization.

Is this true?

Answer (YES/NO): YES